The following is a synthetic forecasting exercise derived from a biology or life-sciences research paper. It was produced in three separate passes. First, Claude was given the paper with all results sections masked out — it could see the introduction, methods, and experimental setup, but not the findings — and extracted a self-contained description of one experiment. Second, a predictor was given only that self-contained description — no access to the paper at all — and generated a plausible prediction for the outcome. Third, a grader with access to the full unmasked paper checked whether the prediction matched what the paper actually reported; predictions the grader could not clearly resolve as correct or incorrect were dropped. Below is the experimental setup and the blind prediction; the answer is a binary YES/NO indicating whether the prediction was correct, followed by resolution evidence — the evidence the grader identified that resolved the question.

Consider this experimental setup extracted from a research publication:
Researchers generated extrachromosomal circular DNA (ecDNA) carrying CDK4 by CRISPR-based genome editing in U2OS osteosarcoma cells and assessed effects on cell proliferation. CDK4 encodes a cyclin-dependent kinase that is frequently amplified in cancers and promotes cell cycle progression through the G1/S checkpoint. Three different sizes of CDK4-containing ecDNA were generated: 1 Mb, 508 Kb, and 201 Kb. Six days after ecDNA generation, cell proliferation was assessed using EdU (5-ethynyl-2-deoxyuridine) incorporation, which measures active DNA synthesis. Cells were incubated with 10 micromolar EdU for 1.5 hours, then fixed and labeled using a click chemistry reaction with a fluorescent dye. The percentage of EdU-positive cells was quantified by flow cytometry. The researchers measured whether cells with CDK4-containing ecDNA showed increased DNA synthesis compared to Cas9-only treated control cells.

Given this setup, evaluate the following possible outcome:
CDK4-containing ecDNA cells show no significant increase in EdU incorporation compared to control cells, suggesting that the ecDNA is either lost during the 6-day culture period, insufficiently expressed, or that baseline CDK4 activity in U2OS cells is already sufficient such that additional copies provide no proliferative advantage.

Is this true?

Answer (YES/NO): NO